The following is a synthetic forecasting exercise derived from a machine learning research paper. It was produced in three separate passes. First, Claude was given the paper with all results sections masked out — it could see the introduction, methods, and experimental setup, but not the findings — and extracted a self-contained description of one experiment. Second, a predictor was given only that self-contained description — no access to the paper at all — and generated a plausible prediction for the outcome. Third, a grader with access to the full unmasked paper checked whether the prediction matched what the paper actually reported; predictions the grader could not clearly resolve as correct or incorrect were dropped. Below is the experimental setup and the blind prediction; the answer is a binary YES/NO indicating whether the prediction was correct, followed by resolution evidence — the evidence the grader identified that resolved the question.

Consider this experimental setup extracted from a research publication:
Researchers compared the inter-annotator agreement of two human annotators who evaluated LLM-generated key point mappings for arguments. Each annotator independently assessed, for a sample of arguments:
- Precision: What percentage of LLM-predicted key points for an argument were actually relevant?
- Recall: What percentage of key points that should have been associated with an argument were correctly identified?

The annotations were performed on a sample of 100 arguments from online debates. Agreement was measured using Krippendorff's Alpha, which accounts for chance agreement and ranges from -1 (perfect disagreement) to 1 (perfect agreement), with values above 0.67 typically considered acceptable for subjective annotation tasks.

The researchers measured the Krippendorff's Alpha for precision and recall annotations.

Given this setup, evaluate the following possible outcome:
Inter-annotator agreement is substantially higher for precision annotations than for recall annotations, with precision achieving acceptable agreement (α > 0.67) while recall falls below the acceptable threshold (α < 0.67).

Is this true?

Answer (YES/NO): NO